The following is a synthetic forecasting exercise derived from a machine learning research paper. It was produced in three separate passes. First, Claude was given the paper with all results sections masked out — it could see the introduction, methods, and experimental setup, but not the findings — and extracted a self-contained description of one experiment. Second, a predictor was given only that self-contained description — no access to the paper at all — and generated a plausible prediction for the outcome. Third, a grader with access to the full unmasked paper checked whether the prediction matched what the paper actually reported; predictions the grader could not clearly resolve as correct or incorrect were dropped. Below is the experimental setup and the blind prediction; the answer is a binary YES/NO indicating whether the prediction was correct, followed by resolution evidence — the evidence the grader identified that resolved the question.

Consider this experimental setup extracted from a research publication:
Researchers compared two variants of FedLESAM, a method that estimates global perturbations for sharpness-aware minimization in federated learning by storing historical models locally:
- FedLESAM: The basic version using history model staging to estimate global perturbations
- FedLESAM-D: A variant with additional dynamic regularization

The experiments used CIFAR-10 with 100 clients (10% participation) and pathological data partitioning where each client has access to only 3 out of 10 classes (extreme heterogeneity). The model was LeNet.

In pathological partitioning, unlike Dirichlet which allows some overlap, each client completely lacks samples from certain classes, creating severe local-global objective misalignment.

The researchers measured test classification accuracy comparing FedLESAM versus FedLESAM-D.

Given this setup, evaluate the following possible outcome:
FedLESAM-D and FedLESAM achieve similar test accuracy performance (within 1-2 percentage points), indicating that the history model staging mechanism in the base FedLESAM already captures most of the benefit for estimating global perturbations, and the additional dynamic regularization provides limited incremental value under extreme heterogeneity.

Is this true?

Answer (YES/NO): NO